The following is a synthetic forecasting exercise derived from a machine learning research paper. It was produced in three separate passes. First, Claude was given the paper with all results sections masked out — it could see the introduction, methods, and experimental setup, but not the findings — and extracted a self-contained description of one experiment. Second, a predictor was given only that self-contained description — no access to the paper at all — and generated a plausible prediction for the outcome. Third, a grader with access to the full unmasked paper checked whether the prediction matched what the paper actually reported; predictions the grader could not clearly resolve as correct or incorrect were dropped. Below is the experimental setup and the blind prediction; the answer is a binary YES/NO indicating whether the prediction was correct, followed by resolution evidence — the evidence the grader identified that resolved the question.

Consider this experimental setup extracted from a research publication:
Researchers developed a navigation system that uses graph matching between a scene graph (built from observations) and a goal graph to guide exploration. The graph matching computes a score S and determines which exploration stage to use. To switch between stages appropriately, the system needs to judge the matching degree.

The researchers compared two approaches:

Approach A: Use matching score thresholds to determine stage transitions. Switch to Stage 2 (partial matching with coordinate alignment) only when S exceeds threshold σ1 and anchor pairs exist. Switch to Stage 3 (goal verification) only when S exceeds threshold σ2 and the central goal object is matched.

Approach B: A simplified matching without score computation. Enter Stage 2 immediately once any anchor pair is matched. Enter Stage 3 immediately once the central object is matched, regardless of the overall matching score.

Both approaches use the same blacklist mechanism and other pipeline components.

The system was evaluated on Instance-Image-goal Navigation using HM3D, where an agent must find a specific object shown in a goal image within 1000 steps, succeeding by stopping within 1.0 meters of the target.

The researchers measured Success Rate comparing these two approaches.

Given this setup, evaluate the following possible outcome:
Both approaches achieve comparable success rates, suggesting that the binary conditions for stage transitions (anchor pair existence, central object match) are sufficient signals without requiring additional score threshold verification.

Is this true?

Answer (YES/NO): NO